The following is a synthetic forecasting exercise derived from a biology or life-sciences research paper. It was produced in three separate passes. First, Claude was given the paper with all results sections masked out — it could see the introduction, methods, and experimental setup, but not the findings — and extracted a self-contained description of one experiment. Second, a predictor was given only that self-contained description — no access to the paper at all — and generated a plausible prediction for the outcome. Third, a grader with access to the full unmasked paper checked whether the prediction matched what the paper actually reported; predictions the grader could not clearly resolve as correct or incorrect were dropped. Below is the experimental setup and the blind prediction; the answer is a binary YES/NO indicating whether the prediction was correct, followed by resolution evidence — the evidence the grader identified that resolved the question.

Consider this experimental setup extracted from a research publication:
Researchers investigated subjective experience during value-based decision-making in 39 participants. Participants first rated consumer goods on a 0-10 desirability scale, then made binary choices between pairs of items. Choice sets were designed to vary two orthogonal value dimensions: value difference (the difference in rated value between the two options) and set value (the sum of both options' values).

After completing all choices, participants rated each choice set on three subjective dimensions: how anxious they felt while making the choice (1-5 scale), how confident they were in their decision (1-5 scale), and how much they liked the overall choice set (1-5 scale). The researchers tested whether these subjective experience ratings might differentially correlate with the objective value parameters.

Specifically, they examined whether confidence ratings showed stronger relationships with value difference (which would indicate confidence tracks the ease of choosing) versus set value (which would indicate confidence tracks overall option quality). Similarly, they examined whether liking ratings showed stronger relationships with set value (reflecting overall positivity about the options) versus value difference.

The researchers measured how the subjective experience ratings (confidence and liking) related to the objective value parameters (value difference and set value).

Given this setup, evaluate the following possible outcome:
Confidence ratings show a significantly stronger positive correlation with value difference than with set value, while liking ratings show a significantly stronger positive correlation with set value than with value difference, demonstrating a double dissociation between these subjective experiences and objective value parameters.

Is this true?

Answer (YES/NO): YES